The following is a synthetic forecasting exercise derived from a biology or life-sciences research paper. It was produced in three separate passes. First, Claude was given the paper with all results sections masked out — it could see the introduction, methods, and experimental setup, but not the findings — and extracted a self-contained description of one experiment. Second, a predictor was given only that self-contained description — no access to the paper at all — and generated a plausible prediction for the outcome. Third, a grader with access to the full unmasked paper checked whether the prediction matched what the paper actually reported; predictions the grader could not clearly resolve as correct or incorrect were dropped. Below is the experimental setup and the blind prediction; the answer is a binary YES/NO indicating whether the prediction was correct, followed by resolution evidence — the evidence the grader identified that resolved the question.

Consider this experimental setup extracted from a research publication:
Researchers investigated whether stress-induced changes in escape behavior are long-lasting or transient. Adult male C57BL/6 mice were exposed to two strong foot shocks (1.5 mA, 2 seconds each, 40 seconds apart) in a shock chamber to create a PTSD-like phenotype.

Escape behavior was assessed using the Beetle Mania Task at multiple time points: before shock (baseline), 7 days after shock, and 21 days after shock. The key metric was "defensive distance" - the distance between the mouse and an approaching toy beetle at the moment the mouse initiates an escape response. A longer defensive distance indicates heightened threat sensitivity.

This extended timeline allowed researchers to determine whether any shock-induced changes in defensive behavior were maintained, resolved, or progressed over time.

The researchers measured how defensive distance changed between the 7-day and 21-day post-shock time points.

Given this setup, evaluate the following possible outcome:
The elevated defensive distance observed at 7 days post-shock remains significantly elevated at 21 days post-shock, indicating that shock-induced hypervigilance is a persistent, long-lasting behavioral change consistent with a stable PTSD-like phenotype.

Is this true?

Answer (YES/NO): YES